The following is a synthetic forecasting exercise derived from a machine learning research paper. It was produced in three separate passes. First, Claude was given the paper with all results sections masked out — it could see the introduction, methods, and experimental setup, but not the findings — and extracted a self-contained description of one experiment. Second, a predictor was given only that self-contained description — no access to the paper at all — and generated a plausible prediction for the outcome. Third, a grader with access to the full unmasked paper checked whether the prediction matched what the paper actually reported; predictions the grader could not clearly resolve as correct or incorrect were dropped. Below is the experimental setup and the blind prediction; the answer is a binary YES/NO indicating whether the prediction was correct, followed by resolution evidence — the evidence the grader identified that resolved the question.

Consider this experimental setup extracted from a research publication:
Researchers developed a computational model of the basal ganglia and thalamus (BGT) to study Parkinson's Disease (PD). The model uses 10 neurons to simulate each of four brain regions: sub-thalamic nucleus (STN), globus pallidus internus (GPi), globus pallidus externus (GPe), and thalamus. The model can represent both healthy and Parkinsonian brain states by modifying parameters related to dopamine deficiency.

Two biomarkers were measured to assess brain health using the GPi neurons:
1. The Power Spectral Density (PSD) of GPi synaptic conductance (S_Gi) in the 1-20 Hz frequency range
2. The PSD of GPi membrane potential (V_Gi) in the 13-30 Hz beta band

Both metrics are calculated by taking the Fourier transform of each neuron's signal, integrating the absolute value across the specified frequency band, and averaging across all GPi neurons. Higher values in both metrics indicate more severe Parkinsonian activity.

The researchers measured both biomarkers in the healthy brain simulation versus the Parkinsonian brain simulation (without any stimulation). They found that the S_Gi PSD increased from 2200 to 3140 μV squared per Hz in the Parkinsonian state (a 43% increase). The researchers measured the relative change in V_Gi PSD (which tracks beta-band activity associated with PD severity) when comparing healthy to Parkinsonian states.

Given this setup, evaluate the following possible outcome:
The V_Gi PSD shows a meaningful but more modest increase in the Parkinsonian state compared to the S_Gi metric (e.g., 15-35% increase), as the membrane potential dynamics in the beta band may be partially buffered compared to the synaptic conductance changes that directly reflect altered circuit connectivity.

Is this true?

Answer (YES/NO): NO